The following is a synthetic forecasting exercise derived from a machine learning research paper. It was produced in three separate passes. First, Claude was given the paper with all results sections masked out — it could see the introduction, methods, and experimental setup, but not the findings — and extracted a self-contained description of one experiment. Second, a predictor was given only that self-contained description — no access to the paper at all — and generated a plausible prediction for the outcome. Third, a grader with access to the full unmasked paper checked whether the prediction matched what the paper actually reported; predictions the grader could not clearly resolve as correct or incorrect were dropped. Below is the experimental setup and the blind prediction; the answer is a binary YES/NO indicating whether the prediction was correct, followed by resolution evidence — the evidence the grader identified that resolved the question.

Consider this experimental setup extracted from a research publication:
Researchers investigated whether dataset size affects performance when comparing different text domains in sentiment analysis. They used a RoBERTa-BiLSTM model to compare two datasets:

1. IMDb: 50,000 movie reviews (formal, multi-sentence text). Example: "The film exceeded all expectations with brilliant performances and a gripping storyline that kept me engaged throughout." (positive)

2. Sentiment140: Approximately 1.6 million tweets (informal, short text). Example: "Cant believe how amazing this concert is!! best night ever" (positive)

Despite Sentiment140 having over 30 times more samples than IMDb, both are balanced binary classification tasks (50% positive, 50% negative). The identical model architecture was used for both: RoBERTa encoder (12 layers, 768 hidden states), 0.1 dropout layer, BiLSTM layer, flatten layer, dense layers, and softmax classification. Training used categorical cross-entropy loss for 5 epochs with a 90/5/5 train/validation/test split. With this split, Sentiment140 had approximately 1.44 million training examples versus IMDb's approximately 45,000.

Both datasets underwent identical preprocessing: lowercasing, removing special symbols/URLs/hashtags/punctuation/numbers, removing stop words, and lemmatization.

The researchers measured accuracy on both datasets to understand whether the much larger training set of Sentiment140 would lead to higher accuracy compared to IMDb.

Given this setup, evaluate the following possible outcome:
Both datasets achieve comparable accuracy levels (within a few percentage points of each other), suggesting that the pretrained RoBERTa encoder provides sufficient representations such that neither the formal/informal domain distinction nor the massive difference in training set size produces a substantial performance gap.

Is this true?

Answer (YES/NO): NO